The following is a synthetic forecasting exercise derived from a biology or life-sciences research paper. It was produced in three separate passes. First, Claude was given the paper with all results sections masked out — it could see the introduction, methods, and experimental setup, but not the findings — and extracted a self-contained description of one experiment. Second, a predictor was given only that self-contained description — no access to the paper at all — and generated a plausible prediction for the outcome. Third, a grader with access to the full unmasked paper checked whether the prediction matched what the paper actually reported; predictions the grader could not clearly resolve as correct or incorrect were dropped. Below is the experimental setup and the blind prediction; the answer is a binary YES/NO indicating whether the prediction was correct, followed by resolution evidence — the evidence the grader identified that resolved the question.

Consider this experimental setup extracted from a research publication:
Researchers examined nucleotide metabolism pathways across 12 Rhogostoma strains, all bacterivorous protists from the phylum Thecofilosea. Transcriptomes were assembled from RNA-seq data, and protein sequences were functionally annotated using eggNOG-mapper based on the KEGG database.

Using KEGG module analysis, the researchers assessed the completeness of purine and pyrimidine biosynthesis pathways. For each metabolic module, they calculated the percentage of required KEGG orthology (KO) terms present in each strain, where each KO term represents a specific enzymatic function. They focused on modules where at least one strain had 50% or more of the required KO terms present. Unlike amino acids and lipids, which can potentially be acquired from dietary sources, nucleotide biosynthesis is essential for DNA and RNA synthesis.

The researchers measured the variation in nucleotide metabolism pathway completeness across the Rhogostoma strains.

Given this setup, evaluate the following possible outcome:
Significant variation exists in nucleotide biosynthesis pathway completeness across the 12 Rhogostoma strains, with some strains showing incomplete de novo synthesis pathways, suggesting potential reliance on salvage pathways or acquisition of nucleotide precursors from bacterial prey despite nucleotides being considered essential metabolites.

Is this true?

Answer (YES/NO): NO